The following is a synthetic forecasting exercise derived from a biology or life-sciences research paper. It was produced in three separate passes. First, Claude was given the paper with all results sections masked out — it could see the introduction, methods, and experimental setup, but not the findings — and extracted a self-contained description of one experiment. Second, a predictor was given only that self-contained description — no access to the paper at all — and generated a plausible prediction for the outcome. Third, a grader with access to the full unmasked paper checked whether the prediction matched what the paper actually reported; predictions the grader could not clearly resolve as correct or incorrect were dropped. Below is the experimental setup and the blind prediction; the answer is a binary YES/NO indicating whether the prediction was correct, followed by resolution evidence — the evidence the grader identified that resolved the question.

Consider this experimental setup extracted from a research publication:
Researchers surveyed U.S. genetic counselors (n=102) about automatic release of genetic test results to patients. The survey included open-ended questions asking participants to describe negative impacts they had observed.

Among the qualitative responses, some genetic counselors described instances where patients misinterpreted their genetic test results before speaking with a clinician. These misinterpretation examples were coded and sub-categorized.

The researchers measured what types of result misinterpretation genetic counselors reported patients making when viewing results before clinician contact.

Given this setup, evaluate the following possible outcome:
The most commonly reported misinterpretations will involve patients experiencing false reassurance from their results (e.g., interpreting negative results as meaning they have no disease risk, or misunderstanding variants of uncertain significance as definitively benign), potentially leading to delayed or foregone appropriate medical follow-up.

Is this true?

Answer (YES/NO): NO